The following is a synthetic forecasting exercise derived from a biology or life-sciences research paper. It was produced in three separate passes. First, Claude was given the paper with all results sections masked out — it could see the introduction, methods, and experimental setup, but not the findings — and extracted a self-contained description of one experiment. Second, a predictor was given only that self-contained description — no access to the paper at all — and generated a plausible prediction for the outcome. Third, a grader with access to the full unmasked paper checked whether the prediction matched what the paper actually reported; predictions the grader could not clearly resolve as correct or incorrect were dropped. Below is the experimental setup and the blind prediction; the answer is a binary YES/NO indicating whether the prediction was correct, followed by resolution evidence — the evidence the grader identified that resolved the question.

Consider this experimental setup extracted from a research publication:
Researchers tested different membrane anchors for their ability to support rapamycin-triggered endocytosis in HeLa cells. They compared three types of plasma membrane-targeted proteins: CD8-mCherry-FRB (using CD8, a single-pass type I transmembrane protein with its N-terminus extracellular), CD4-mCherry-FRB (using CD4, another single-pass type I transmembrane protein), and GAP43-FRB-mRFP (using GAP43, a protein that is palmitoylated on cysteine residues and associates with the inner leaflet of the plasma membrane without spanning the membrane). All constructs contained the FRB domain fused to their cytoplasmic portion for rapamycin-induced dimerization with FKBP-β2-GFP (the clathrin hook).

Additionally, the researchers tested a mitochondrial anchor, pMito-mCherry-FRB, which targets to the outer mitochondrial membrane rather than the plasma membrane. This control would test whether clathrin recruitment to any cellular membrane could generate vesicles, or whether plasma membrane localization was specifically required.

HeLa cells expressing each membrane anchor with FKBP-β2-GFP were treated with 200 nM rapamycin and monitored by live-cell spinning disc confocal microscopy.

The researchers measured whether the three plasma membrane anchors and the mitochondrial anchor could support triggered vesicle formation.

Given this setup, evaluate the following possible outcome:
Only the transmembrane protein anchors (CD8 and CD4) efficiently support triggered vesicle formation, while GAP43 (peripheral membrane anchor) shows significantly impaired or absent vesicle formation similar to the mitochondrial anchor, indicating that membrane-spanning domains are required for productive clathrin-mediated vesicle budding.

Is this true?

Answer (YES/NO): NO